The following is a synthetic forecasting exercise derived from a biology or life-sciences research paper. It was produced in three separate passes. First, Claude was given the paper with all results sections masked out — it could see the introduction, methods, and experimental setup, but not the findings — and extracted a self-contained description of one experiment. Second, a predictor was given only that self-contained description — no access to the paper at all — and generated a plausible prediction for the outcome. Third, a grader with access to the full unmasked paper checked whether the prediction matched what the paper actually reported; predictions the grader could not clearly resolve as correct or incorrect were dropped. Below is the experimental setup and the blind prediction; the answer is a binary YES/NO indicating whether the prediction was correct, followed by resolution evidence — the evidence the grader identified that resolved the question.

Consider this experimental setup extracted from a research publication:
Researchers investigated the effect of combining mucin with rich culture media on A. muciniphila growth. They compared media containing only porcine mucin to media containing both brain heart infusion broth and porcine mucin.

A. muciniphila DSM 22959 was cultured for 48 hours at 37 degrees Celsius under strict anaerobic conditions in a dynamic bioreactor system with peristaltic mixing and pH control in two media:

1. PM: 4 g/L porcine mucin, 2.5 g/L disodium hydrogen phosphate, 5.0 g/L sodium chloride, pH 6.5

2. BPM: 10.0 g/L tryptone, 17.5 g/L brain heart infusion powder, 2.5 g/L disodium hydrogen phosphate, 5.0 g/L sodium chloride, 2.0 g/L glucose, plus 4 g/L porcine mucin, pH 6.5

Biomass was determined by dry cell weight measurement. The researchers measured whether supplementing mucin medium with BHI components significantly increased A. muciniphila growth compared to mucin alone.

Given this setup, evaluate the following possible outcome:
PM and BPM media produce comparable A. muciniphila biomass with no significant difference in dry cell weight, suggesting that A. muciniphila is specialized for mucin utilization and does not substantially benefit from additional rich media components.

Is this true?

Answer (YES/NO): NO